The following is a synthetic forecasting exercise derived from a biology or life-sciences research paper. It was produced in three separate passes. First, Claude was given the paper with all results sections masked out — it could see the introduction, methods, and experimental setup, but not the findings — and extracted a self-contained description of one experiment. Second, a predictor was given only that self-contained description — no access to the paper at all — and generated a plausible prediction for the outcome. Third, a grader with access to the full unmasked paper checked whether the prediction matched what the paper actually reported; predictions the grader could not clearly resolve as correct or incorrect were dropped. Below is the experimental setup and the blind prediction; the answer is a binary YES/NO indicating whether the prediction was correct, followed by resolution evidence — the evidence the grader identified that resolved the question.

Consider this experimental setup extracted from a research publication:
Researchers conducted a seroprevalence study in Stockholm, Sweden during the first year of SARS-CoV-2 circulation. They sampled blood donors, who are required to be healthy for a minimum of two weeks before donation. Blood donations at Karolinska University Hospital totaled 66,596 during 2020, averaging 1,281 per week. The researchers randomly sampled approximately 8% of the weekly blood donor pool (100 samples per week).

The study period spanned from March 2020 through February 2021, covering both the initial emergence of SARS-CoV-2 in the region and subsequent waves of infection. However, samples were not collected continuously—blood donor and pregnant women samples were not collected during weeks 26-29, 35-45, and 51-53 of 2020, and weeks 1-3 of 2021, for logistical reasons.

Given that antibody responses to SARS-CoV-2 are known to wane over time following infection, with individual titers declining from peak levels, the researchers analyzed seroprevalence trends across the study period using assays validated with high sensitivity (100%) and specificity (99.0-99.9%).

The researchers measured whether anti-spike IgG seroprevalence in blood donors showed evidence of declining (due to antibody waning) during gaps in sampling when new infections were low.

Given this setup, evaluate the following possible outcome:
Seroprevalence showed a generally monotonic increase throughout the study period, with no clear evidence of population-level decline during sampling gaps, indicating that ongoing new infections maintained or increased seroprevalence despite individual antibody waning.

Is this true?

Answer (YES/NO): YES